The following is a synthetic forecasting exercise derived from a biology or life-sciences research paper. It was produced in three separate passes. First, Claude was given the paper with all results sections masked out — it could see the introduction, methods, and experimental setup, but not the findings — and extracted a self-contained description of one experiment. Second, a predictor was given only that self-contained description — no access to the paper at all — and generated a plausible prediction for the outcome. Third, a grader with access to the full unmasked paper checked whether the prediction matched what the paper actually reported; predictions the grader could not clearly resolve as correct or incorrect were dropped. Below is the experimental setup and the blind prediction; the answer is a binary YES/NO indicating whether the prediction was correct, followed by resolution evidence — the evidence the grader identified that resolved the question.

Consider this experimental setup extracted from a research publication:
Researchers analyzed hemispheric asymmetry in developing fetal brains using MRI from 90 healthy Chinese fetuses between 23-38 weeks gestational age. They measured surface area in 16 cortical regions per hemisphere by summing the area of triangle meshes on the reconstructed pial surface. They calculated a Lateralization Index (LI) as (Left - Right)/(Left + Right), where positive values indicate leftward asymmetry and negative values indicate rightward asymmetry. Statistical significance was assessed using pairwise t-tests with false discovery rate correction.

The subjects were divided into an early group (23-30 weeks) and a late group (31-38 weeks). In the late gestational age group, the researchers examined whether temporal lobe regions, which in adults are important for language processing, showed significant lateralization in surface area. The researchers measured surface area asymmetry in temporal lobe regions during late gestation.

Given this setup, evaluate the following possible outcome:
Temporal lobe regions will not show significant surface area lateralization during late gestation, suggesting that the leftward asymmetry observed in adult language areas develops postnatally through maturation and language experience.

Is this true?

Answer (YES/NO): NO